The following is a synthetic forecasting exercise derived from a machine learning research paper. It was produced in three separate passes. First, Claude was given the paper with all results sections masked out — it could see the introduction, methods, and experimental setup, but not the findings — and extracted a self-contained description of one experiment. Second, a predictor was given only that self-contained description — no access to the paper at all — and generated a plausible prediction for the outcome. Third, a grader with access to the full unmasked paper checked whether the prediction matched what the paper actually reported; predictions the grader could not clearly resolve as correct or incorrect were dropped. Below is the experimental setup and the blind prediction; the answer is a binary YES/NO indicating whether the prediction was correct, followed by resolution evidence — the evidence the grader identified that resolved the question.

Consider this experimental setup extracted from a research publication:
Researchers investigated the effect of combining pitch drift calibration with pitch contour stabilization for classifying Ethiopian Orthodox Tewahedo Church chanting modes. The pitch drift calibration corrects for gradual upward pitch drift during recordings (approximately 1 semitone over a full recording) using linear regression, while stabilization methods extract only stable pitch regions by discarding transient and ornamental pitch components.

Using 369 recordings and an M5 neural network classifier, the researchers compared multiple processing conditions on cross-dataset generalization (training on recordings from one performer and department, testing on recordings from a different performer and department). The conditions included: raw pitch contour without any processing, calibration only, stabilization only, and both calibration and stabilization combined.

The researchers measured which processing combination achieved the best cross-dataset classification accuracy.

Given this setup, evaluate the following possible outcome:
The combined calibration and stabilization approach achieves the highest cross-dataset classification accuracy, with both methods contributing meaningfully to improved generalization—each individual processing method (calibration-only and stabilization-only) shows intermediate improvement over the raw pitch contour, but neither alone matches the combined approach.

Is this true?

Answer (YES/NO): NO